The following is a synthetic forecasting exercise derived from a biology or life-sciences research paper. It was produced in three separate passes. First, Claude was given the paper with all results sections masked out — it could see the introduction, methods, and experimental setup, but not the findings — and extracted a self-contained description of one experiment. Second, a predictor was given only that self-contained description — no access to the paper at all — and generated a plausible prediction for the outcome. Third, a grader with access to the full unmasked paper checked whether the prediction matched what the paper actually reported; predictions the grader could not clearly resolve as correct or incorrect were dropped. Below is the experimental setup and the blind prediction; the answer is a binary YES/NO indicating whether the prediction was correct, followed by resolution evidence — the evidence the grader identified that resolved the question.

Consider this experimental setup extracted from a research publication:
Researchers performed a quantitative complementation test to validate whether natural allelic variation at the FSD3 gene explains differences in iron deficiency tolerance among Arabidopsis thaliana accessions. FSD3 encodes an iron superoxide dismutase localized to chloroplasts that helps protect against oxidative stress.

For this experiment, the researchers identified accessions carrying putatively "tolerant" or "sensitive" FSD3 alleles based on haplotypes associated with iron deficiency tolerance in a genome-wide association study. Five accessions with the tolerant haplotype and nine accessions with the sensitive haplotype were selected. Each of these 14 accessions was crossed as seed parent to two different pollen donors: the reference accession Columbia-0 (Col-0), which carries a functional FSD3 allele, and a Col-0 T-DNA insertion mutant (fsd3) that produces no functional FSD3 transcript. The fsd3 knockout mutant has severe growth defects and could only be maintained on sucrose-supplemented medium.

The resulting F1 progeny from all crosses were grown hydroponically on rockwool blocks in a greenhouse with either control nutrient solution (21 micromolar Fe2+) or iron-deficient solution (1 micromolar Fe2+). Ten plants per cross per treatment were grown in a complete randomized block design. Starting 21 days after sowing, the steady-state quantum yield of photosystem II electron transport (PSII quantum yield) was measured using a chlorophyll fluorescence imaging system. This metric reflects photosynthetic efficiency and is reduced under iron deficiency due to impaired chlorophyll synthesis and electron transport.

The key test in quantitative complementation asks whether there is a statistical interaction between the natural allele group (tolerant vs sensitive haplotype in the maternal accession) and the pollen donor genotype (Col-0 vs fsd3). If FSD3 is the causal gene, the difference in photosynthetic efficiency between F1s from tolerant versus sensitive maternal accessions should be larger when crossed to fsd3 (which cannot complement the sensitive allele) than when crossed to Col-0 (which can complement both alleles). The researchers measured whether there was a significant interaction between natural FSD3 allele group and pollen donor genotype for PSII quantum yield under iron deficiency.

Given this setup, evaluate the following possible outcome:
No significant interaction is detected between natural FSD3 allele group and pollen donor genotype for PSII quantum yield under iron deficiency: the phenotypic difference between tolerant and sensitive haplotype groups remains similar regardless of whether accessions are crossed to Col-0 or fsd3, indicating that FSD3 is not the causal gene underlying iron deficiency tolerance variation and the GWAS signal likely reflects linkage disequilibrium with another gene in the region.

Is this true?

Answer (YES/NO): NO